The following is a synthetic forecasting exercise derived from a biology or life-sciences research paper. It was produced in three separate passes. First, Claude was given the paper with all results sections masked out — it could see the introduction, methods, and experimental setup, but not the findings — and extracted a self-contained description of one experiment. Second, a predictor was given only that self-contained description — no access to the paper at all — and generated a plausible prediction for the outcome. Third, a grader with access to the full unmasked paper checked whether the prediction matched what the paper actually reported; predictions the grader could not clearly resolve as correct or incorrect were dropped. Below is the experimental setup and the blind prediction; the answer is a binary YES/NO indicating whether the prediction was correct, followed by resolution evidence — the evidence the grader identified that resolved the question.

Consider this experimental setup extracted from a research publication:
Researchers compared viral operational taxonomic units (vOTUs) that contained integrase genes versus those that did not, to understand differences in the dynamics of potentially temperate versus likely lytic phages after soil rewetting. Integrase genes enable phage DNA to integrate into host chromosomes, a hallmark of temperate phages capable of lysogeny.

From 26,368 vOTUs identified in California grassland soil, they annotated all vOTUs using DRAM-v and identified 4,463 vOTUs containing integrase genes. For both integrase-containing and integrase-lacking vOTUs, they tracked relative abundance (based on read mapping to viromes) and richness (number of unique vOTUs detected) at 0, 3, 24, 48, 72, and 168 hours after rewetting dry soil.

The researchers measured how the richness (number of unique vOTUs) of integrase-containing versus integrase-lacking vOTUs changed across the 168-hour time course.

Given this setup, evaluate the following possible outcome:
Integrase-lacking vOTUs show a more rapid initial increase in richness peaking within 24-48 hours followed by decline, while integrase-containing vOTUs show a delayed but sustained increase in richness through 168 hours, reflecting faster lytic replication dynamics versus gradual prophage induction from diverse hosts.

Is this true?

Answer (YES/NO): NO